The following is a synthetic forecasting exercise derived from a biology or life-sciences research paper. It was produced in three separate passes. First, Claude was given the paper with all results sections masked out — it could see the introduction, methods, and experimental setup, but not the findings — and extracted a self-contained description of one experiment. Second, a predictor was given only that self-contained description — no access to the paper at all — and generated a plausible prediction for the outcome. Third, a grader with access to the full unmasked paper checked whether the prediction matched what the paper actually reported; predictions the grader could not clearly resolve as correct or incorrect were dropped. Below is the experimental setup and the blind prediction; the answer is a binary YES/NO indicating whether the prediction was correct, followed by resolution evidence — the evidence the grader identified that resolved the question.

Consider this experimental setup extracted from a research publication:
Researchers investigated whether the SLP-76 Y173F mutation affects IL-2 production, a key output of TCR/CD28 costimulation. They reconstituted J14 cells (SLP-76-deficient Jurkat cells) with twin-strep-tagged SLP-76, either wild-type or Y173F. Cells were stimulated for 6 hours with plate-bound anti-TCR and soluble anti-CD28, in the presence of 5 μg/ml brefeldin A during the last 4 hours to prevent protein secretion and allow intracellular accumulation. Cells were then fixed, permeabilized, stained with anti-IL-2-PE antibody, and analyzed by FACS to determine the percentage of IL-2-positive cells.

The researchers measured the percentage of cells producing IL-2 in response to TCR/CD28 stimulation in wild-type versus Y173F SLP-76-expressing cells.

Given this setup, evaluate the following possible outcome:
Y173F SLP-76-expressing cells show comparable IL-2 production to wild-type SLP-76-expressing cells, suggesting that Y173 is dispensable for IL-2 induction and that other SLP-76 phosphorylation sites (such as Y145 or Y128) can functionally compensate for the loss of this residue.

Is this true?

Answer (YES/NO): NO